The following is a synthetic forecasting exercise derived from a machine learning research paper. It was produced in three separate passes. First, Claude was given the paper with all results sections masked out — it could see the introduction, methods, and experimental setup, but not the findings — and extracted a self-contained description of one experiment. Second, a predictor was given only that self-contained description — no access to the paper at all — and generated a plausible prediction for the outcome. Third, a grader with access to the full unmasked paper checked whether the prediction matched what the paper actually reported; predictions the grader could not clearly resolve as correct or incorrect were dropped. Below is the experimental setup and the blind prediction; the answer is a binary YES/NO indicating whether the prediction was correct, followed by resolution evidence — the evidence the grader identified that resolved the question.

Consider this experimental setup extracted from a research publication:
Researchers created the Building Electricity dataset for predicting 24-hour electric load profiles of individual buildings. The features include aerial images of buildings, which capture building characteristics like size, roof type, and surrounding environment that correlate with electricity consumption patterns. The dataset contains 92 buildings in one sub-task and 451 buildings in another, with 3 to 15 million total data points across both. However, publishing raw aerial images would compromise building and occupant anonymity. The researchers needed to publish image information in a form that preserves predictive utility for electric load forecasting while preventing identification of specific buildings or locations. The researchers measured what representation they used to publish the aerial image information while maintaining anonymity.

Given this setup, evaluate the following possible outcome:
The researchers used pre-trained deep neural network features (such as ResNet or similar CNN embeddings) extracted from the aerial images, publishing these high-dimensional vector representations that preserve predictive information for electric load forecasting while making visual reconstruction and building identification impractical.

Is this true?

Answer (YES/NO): NO